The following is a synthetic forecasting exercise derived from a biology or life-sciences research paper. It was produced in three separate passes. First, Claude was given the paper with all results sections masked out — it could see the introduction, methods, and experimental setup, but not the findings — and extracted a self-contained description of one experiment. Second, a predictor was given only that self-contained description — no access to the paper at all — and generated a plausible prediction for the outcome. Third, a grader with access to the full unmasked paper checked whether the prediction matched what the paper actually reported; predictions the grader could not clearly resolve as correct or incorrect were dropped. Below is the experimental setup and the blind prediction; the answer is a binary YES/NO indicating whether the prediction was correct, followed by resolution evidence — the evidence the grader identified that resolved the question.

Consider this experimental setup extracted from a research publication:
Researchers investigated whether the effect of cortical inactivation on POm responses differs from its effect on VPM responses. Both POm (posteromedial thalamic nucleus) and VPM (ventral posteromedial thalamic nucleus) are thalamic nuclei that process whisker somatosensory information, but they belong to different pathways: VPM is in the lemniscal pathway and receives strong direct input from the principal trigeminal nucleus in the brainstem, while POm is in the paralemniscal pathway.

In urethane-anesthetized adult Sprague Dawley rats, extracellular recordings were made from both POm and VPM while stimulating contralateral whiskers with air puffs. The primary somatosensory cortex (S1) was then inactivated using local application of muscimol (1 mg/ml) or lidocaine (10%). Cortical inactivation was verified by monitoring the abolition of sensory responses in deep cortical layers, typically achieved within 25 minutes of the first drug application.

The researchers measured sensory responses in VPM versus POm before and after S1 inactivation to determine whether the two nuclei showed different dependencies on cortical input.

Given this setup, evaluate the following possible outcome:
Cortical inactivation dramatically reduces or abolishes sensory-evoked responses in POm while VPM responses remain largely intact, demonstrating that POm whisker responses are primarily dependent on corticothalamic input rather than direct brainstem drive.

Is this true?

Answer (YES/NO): NO